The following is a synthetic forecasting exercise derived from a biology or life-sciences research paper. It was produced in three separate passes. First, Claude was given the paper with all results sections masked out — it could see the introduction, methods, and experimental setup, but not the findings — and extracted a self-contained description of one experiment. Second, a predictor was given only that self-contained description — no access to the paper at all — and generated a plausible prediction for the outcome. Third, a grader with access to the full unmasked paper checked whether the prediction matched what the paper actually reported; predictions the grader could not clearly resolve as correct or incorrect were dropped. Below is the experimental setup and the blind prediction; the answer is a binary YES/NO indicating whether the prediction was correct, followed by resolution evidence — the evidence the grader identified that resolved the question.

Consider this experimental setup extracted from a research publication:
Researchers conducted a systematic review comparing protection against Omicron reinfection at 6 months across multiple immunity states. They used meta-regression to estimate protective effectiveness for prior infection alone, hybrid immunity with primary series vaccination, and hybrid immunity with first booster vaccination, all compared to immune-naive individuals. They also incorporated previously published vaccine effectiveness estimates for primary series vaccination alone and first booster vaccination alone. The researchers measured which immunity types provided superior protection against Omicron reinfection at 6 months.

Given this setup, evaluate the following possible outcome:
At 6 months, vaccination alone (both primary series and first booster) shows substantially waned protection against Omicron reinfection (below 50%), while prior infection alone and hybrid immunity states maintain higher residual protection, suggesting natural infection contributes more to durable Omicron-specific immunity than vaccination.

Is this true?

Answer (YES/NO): YES